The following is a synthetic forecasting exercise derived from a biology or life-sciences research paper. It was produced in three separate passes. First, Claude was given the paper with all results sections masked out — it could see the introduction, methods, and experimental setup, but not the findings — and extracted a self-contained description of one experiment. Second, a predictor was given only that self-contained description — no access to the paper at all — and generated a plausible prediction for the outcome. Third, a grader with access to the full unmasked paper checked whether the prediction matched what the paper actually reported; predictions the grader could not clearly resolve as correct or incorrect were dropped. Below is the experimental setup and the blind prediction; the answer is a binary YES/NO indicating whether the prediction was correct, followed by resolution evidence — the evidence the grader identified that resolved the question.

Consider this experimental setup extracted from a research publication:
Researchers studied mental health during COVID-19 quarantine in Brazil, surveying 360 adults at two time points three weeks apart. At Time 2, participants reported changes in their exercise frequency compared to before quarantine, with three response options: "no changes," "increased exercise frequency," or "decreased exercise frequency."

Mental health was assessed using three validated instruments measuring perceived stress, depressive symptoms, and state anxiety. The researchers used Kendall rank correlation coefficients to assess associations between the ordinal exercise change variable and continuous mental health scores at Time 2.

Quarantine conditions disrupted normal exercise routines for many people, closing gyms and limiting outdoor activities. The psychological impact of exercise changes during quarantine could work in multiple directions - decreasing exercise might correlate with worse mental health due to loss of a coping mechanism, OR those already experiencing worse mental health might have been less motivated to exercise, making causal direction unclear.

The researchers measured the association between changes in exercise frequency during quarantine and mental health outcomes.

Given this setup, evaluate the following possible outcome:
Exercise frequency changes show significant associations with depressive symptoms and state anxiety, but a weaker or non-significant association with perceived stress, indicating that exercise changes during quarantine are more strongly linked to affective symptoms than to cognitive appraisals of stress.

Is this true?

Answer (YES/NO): NO